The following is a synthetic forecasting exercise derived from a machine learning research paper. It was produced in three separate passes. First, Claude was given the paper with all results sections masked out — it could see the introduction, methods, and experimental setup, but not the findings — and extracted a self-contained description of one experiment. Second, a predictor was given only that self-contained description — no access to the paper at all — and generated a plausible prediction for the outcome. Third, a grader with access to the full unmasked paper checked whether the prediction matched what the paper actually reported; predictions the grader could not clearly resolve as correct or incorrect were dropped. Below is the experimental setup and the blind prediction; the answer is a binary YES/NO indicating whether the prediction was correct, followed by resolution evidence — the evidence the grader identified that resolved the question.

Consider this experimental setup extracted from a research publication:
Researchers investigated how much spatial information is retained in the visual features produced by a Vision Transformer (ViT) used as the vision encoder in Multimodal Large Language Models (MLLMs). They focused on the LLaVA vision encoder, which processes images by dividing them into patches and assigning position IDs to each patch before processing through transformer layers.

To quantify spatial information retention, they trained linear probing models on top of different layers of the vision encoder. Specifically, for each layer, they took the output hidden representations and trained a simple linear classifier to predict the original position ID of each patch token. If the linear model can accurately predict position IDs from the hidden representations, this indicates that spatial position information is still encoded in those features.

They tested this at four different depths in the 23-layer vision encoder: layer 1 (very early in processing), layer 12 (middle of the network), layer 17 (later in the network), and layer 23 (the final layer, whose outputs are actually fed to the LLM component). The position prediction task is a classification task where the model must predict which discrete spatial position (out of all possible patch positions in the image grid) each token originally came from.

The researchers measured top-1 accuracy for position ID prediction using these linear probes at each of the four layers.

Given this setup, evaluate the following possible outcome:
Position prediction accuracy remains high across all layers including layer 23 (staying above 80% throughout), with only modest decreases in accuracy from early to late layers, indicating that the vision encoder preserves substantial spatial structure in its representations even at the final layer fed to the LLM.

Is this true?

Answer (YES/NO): NO